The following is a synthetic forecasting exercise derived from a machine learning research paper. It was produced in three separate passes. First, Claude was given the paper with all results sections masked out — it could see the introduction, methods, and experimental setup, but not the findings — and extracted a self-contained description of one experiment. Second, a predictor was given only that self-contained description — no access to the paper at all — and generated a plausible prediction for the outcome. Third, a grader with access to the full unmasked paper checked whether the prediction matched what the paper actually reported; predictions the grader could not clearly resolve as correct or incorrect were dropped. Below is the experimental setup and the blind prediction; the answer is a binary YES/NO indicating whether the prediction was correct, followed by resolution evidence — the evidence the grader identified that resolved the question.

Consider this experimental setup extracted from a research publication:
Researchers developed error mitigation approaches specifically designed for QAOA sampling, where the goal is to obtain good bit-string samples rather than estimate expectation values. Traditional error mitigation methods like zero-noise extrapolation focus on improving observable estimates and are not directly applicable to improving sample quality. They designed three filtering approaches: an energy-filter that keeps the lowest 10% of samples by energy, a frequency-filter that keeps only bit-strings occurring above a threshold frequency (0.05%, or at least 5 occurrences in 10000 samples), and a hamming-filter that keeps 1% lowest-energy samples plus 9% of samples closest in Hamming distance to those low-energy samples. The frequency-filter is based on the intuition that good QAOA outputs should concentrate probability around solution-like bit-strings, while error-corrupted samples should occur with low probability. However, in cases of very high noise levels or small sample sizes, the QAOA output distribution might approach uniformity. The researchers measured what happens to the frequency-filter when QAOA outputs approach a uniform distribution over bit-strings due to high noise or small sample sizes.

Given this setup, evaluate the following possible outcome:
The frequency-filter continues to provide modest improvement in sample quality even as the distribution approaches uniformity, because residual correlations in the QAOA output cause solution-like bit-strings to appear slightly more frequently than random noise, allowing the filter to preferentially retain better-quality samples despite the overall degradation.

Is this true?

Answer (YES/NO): NO